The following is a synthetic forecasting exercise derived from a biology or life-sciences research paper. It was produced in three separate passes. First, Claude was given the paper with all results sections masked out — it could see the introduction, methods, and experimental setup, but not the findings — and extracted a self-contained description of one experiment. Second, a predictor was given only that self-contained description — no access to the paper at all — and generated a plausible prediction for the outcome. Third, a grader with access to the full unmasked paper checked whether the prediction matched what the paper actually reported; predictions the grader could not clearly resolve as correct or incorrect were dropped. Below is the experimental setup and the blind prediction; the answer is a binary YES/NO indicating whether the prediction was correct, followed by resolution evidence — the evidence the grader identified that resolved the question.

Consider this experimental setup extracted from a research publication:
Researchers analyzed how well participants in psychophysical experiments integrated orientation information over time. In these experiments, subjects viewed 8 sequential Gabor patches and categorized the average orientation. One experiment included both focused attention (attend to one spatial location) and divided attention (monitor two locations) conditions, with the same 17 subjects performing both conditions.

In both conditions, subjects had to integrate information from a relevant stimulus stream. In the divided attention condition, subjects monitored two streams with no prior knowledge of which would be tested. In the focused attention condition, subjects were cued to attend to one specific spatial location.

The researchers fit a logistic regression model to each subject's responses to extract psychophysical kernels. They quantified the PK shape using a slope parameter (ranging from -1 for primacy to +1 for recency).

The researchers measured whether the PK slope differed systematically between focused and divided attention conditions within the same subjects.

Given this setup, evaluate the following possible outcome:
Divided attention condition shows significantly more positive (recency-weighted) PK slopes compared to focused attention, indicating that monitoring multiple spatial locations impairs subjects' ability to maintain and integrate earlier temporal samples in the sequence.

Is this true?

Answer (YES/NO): YES